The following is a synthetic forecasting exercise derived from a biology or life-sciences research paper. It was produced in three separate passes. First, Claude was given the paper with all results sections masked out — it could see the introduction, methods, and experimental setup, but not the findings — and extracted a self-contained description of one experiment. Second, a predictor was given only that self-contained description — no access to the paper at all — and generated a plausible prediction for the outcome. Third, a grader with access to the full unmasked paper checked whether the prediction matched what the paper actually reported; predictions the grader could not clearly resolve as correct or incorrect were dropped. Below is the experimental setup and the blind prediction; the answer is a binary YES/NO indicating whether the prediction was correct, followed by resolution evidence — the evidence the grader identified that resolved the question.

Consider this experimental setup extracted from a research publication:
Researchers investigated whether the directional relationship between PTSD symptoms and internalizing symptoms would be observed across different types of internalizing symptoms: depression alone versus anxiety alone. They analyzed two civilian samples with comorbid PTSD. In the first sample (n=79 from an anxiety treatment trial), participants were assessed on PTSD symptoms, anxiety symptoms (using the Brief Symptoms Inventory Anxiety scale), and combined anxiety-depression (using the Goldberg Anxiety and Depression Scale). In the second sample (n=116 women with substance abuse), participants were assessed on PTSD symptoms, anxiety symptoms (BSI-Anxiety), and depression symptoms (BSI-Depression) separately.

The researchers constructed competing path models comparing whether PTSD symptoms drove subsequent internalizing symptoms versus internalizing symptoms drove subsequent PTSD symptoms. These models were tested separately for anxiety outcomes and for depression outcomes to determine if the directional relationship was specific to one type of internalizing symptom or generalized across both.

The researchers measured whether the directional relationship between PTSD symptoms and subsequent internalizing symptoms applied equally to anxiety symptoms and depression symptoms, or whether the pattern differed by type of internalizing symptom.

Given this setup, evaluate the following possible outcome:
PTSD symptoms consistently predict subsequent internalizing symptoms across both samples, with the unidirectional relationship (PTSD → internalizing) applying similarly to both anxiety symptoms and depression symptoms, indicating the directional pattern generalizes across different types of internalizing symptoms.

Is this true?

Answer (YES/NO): YES